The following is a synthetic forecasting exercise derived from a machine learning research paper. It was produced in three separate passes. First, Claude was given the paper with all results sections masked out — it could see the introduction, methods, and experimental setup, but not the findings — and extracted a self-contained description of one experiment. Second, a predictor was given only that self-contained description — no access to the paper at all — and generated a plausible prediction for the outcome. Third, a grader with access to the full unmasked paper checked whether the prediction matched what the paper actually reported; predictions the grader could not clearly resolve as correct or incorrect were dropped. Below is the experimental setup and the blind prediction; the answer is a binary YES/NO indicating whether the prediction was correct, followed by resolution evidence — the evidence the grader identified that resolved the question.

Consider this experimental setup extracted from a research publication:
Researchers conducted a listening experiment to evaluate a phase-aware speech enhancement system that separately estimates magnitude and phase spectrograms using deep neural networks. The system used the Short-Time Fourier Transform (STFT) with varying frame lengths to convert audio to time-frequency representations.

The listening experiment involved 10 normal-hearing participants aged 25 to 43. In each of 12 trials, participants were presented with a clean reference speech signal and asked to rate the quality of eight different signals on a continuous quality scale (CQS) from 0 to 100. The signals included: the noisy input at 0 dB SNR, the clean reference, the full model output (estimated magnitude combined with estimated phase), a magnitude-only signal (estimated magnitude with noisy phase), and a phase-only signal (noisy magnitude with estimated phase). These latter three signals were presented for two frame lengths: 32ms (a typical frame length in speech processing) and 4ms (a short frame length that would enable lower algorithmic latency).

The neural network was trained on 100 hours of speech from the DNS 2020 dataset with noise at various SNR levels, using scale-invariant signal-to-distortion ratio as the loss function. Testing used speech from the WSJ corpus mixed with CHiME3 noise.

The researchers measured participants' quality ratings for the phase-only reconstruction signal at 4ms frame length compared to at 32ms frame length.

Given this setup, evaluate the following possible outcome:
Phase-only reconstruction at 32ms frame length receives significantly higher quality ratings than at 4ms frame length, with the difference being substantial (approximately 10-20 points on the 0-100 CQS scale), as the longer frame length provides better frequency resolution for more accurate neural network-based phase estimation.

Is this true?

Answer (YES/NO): NO